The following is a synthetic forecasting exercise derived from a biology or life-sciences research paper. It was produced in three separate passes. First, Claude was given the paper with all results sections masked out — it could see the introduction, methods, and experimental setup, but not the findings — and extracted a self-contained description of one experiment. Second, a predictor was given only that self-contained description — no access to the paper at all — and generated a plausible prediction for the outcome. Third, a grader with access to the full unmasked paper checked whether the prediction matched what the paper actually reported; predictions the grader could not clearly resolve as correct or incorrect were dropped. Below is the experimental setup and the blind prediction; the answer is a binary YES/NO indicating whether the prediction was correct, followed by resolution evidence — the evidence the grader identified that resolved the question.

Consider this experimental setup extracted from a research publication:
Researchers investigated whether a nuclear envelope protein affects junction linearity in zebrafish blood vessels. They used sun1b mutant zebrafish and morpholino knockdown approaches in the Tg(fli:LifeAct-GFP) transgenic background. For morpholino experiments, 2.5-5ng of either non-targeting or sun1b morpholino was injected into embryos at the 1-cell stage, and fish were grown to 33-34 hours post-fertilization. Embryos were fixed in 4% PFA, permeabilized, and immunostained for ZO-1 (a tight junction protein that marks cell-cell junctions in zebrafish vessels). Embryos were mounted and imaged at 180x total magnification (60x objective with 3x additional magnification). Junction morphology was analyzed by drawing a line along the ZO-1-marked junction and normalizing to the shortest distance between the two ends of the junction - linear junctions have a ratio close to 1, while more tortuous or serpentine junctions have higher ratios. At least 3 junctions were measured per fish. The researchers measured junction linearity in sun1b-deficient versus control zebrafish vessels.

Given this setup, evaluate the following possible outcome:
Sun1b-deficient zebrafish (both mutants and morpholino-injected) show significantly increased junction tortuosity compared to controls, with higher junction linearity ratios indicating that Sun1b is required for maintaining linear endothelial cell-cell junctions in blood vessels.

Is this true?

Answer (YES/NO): NO